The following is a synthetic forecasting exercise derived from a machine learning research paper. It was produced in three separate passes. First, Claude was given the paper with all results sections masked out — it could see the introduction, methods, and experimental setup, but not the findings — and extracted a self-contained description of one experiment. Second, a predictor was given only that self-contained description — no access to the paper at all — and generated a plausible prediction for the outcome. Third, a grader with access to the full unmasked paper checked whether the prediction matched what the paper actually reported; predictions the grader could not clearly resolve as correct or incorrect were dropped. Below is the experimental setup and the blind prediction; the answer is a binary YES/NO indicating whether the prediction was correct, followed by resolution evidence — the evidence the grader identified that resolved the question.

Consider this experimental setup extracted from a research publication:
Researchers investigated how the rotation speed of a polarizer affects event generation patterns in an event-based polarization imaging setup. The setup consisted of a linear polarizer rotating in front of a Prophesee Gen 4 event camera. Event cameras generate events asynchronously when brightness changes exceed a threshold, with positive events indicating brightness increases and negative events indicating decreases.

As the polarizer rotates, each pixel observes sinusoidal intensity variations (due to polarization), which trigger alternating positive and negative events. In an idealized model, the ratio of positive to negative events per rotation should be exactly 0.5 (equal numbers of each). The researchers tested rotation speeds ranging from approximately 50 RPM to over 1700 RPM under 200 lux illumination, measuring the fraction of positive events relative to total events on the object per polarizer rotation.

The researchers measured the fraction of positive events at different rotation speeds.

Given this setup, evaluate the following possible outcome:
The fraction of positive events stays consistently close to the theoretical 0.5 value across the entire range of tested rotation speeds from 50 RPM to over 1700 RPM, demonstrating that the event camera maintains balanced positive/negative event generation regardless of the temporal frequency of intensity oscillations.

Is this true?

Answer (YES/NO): NO